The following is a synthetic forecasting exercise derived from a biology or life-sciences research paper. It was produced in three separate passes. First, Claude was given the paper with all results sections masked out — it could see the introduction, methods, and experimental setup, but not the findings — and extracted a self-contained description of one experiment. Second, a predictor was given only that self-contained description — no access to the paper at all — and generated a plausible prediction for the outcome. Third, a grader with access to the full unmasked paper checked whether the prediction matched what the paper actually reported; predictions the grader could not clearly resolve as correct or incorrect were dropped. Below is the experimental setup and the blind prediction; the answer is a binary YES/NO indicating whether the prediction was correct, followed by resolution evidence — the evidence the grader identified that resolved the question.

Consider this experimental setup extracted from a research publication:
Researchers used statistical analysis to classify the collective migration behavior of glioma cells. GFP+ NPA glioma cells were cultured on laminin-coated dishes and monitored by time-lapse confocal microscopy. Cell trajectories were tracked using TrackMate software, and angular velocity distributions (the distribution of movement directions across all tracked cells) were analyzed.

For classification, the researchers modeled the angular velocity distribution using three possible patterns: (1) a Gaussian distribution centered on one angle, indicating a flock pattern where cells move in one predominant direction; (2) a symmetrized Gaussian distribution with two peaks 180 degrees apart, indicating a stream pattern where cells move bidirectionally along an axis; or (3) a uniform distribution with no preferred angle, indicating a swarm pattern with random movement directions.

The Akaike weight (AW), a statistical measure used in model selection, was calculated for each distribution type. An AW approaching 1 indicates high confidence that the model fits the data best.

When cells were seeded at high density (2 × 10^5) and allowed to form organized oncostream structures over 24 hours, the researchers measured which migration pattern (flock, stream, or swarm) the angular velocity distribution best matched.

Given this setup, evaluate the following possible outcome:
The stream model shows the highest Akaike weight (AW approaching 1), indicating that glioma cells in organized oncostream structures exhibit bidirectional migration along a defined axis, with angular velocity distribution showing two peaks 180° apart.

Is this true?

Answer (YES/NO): YES